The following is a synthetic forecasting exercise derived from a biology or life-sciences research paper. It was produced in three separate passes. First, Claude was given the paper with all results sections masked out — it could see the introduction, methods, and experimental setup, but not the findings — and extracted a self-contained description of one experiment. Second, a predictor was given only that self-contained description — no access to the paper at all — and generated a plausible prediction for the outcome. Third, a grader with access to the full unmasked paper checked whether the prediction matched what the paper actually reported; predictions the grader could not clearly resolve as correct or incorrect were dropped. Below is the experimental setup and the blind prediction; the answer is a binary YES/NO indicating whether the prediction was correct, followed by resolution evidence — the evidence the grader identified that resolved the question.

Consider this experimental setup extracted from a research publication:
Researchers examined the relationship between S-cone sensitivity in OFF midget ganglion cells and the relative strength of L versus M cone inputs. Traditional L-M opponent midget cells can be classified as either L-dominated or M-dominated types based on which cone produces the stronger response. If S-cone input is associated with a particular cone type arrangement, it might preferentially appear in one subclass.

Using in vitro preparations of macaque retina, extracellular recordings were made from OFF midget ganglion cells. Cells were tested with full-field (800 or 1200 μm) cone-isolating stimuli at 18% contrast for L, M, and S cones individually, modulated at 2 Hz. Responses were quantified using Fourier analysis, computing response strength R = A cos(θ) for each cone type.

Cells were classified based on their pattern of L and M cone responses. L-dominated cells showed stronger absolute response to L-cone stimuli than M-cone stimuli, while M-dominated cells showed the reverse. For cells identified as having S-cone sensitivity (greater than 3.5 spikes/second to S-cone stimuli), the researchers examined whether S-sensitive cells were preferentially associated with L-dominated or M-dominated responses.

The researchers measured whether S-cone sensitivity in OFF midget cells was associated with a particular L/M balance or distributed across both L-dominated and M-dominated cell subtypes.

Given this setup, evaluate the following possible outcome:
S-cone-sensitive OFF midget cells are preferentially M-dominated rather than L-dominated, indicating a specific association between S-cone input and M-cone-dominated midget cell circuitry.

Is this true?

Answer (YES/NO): NO